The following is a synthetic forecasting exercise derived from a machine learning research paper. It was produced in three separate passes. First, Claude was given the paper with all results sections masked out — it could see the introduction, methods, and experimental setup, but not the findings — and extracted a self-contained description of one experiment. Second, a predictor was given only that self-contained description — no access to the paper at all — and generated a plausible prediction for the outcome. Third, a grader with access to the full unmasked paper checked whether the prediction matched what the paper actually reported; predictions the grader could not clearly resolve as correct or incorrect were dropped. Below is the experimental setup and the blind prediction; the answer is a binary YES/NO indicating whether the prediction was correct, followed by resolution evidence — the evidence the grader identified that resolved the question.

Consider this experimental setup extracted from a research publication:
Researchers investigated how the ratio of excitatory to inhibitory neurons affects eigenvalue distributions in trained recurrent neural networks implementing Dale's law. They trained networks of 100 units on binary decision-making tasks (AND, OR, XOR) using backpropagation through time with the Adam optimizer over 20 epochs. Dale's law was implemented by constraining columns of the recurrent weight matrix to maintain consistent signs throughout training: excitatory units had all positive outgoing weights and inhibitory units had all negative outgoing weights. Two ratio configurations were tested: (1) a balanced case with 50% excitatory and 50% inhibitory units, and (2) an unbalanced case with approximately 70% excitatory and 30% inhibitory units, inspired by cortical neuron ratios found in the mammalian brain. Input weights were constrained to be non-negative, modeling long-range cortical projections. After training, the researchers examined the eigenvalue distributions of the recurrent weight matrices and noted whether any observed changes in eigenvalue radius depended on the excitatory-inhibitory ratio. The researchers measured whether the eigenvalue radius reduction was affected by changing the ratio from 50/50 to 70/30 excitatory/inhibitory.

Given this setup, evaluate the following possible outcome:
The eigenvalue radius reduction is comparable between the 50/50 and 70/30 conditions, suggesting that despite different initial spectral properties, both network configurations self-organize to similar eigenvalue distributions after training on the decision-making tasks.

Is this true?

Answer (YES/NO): YES